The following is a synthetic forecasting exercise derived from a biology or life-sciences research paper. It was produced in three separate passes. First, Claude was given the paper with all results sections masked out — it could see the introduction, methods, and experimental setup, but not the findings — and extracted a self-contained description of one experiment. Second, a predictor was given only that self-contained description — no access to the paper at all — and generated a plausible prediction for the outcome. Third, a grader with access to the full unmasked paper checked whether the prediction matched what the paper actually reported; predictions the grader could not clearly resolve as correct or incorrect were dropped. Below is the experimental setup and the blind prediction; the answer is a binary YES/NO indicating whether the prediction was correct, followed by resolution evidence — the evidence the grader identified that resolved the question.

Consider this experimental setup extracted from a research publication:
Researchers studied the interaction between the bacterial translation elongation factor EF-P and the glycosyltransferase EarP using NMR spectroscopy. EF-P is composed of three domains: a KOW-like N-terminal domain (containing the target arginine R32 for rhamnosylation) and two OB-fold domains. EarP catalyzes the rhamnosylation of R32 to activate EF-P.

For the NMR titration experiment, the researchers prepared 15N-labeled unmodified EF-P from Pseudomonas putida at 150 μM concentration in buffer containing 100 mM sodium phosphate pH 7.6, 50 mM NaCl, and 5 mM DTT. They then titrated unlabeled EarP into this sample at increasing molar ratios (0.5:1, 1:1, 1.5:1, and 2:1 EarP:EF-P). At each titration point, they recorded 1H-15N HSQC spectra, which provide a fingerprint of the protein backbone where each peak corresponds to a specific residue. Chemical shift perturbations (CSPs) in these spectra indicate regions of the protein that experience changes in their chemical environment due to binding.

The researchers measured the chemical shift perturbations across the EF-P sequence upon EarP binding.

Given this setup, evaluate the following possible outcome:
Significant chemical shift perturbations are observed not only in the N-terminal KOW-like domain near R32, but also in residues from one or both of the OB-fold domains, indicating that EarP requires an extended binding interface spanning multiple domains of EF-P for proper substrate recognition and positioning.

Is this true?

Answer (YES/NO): NO